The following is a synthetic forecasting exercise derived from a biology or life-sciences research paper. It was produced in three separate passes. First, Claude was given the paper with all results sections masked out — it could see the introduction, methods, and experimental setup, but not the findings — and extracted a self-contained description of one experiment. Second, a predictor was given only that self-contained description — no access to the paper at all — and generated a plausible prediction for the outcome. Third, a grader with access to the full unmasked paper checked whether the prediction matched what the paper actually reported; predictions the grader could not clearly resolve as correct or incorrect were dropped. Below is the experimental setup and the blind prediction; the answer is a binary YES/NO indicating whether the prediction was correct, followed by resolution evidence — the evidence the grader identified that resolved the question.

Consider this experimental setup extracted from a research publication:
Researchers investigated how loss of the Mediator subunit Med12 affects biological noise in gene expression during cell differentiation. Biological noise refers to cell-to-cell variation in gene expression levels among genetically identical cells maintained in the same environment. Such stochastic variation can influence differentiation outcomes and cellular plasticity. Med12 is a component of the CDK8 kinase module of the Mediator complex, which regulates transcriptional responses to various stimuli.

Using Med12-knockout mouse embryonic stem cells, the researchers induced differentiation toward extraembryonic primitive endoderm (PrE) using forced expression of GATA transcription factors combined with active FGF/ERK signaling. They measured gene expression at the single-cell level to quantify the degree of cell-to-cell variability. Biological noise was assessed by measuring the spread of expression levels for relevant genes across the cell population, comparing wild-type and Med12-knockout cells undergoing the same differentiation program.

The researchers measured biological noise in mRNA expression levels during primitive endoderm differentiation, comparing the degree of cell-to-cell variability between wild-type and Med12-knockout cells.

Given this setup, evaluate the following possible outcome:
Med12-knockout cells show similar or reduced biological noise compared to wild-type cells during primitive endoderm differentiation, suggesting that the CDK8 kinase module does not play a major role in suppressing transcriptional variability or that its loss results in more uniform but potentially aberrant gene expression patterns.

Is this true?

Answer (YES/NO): YES